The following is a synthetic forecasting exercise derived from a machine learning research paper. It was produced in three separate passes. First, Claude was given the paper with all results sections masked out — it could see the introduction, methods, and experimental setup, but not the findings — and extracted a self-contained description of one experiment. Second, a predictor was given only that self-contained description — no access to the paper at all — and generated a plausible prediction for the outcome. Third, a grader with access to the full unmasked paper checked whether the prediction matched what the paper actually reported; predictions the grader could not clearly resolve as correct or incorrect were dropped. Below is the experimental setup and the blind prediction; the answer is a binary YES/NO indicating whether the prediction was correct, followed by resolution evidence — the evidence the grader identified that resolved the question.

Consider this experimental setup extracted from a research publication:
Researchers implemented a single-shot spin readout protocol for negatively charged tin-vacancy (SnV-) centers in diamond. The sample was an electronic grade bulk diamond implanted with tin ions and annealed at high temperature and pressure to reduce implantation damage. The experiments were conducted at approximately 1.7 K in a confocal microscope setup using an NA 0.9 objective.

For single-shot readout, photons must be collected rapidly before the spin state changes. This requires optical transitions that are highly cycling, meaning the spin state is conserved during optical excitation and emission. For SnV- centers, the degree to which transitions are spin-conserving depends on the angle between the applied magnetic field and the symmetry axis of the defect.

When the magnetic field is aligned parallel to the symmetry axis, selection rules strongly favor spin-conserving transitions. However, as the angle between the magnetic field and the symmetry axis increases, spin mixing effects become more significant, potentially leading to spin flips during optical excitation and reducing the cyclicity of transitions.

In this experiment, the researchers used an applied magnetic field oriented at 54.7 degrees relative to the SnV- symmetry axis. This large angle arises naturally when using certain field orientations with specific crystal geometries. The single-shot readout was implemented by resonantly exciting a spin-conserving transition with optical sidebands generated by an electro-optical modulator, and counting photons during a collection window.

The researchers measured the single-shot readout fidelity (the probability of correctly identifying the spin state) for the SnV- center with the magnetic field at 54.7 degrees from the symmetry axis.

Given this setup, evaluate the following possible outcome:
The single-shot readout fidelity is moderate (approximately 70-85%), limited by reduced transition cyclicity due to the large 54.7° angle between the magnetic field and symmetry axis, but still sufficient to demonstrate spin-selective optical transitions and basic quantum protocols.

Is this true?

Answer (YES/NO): YES